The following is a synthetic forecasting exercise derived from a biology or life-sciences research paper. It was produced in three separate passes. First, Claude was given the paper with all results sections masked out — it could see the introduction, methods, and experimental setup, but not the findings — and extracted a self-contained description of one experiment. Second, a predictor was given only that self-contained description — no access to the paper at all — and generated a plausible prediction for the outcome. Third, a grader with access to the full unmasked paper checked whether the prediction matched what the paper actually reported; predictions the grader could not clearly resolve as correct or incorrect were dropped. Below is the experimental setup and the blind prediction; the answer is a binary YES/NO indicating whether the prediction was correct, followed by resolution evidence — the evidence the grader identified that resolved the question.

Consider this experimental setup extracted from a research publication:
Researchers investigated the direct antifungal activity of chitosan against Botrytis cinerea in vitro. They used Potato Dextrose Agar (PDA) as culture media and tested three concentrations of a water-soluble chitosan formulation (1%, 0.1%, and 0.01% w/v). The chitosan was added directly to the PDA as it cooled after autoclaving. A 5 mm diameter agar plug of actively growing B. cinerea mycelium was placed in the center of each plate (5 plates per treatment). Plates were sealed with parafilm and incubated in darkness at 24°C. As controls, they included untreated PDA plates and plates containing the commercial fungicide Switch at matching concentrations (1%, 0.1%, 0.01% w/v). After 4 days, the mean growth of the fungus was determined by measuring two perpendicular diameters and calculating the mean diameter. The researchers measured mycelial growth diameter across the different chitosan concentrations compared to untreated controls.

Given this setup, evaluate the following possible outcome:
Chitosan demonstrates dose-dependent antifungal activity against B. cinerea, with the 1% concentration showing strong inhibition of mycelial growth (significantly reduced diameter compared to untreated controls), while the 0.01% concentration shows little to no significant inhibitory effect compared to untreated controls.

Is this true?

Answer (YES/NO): YES